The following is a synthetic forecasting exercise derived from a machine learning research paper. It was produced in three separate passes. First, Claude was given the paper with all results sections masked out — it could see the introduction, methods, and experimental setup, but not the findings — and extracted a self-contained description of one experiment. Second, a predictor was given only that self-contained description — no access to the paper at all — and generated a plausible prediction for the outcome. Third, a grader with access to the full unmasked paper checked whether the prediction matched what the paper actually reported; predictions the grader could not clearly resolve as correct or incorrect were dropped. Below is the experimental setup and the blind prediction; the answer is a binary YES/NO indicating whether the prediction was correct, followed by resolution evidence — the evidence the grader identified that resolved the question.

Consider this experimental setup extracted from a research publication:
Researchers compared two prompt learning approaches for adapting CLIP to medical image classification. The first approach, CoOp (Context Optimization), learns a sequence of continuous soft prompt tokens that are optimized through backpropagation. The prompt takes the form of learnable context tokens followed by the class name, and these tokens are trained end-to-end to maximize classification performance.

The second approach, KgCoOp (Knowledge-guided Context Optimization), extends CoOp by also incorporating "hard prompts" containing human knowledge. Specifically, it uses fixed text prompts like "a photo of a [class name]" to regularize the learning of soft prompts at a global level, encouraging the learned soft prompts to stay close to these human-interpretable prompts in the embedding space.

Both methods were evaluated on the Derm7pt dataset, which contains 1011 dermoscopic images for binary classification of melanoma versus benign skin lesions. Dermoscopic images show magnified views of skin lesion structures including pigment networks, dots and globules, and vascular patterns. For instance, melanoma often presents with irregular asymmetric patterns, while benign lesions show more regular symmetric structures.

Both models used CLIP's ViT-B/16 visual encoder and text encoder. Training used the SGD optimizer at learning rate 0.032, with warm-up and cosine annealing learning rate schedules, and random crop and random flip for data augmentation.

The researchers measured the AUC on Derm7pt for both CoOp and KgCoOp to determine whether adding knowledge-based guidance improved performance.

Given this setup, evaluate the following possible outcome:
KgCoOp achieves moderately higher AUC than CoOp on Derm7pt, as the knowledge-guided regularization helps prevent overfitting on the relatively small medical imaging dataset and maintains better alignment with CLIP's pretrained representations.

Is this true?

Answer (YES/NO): NO